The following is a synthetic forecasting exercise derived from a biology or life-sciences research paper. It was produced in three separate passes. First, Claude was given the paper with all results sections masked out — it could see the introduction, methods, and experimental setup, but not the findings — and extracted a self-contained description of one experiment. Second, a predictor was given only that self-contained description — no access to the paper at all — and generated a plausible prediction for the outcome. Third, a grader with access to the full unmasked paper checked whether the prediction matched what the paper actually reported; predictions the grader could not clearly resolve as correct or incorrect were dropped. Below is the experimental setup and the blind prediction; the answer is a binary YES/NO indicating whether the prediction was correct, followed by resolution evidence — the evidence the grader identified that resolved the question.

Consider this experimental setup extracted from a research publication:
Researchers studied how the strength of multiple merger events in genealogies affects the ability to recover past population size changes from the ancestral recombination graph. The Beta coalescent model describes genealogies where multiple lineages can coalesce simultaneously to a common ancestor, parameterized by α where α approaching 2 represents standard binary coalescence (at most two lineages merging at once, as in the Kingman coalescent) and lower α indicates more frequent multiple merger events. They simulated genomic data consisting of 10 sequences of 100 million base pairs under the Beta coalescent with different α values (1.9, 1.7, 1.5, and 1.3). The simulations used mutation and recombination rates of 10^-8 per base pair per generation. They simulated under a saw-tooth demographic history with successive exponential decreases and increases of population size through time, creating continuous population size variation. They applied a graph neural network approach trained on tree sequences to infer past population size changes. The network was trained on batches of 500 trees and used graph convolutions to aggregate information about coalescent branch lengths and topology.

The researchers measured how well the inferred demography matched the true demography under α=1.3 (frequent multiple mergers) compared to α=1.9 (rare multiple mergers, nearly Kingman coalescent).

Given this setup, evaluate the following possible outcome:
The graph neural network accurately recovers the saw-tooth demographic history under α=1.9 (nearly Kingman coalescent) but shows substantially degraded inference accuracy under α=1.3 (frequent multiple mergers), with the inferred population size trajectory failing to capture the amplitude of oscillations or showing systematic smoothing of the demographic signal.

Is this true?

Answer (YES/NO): NO